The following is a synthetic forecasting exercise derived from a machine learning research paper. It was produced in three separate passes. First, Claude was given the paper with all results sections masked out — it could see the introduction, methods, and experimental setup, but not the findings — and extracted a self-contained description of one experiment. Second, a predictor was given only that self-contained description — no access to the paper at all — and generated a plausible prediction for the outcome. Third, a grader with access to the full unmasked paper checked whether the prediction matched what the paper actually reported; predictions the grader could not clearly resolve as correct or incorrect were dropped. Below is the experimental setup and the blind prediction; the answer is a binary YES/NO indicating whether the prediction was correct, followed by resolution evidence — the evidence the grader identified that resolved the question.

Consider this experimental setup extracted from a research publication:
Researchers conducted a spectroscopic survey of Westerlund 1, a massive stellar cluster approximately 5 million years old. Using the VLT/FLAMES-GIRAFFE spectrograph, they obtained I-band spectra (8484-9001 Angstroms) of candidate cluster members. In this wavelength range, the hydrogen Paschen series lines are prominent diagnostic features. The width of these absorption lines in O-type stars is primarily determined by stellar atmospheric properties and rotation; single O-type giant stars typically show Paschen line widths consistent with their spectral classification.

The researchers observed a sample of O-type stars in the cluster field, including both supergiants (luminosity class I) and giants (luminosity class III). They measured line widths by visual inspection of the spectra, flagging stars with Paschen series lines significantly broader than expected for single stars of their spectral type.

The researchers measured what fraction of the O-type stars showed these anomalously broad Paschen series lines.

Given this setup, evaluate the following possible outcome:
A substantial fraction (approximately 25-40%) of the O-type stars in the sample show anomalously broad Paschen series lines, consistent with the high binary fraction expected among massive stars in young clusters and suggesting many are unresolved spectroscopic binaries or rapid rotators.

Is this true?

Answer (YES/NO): NO